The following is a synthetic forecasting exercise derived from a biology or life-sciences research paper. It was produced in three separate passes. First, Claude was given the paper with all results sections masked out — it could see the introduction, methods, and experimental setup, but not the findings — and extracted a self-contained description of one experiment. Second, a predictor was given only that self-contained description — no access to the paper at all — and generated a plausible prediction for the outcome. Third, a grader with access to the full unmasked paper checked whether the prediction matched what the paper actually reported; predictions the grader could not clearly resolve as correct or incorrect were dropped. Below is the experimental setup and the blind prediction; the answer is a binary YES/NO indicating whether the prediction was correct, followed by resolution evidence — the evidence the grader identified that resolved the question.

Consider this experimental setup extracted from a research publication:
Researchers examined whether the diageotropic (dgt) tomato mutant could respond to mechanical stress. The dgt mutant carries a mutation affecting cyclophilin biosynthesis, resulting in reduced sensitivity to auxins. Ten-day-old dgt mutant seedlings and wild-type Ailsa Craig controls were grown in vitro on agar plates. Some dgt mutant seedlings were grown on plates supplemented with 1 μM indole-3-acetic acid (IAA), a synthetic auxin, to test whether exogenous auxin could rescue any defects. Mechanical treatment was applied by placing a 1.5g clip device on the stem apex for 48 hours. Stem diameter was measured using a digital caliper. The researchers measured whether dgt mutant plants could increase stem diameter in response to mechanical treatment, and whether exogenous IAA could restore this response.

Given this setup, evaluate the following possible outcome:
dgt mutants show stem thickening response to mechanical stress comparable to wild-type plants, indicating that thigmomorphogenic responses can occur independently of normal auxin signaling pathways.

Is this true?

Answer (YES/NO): NO